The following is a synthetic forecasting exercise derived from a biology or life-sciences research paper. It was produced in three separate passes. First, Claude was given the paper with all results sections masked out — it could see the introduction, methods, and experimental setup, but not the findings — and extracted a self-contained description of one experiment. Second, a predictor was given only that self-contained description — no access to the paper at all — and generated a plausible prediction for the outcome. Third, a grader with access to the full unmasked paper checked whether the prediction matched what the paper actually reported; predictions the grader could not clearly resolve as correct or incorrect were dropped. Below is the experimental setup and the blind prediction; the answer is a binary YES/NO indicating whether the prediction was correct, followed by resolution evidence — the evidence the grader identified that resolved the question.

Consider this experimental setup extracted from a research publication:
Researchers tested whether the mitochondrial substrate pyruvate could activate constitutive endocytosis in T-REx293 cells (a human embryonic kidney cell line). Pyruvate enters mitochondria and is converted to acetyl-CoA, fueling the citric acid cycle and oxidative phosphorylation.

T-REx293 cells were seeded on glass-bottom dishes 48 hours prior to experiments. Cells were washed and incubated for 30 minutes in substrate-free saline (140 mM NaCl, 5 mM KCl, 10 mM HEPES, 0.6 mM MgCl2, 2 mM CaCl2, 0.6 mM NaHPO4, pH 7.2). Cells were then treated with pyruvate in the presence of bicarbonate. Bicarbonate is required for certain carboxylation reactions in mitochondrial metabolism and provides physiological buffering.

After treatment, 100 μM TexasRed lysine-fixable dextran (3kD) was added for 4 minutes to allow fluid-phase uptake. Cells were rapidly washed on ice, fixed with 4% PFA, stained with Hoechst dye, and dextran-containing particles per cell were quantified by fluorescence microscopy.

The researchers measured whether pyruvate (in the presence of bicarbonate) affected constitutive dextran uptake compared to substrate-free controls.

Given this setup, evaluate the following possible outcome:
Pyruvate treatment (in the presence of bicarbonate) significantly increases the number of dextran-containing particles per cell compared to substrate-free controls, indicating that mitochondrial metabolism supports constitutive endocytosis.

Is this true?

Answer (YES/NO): YES